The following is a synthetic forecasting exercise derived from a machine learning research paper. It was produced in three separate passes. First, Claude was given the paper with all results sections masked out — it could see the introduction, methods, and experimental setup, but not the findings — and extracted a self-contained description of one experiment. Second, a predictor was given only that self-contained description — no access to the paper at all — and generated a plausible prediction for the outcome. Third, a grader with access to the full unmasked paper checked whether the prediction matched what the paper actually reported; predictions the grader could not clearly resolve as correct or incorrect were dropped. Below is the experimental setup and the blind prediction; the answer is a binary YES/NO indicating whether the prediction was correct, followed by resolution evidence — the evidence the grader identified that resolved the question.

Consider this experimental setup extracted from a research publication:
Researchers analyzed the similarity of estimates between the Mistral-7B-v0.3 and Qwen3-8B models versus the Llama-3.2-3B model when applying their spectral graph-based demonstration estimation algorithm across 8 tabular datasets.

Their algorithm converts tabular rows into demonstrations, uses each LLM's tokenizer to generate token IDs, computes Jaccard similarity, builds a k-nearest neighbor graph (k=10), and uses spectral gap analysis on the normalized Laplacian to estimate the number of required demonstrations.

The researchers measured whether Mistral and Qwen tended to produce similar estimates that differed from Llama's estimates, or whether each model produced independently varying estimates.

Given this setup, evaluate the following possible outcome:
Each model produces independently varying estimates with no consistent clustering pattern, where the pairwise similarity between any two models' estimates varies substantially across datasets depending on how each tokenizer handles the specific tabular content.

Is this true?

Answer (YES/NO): NO